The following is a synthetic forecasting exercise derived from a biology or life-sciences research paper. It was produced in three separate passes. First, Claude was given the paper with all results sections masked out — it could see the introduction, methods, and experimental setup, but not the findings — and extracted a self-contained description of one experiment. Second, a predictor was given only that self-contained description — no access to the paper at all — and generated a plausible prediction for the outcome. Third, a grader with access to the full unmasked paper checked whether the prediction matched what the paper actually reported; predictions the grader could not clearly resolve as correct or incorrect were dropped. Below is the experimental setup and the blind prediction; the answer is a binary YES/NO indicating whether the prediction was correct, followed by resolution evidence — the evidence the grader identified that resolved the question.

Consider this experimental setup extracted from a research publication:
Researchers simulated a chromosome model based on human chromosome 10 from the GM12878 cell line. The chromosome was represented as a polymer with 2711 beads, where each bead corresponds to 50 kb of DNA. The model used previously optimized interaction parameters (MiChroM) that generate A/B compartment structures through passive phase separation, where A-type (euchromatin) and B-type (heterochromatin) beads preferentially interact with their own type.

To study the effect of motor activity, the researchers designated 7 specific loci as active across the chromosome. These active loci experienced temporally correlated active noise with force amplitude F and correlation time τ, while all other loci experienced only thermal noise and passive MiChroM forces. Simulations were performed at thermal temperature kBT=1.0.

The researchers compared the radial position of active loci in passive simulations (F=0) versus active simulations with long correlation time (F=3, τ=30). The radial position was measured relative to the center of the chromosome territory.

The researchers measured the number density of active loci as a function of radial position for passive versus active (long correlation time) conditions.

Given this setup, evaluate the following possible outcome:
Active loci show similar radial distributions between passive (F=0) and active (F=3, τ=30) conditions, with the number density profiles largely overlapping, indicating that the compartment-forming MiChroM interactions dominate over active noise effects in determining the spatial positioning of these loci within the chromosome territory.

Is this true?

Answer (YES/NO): NO